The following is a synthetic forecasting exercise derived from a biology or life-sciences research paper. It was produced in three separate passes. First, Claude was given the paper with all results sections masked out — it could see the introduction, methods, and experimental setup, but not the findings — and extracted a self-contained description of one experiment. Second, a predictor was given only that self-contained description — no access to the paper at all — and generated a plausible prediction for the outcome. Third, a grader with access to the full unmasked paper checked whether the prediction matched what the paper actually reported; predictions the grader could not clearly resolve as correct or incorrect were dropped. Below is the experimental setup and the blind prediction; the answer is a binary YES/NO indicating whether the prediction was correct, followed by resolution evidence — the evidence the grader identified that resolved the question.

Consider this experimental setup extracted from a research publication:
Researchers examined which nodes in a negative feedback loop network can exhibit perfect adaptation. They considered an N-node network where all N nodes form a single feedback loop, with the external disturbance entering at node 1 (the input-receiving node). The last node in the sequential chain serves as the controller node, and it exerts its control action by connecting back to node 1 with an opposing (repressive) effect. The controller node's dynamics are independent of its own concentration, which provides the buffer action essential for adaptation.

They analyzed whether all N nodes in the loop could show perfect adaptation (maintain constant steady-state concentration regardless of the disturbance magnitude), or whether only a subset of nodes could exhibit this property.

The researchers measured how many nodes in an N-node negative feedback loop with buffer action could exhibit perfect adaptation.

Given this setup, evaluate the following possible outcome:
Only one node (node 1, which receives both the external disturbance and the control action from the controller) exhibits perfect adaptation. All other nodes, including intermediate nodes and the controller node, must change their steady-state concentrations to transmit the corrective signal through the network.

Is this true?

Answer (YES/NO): NO